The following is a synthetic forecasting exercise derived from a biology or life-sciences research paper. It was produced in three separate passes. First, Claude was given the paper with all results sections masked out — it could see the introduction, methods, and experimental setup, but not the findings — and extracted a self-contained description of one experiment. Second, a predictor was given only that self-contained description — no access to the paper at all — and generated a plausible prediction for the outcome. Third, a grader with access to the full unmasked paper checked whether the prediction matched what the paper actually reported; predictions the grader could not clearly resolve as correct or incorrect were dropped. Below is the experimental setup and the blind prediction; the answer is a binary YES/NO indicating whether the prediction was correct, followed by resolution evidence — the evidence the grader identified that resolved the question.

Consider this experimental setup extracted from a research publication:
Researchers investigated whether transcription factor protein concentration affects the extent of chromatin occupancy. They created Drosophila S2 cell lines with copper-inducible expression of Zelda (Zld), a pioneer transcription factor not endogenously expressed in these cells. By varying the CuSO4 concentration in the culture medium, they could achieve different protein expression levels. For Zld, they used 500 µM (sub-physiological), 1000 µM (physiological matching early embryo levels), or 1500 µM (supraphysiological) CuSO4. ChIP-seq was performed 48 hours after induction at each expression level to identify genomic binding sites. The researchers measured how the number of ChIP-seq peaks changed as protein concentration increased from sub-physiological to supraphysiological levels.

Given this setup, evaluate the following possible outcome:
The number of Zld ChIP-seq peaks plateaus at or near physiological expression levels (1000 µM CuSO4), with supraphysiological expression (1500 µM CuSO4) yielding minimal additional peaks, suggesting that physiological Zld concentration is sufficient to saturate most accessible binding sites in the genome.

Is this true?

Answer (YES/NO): NO